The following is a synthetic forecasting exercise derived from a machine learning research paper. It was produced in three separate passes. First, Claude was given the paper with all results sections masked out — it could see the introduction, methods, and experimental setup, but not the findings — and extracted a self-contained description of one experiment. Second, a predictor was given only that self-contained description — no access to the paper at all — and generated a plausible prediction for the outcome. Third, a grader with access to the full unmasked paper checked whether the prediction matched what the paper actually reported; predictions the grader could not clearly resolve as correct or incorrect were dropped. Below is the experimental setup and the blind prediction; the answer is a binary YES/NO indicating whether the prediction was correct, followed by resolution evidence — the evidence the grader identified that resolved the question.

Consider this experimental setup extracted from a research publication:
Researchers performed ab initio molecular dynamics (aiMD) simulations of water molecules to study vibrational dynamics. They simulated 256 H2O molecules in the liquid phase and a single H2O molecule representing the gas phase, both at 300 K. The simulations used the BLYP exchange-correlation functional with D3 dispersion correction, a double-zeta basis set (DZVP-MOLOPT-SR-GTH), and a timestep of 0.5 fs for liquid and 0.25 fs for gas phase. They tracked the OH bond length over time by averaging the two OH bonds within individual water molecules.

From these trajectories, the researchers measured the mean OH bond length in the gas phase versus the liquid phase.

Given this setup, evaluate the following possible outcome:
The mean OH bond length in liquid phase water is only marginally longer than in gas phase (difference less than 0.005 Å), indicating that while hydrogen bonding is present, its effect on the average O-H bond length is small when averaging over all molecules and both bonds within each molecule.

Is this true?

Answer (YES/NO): NO